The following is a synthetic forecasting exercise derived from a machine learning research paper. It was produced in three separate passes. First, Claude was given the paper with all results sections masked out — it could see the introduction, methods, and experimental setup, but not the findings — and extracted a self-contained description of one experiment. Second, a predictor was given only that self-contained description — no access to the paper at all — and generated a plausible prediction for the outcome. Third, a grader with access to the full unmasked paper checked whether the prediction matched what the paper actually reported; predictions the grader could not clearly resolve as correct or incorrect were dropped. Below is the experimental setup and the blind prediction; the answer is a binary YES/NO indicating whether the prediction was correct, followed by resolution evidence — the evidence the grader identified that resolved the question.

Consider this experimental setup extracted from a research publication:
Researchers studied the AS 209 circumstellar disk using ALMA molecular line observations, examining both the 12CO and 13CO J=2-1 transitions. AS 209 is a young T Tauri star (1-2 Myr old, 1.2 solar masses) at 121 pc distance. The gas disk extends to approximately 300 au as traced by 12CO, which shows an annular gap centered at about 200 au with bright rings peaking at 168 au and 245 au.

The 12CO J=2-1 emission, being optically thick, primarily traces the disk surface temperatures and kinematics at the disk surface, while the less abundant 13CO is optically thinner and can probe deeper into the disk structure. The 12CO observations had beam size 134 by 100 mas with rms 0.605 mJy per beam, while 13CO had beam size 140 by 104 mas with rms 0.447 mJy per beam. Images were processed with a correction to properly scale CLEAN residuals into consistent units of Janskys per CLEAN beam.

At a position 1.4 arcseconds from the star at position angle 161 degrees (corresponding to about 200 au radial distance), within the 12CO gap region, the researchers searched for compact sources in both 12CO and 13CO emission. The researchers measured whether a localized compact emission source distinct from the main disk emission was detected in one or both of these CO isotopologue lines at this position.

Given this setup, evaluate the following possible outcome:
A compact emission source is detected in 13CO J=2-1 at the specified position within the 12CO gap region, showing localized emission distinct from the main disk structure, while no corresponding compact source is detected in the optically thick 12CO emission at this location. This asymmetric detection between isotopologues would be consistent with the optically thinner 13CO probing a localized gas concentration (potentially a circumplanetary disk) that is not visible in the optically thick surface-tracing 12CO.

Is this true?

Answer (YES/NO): YES